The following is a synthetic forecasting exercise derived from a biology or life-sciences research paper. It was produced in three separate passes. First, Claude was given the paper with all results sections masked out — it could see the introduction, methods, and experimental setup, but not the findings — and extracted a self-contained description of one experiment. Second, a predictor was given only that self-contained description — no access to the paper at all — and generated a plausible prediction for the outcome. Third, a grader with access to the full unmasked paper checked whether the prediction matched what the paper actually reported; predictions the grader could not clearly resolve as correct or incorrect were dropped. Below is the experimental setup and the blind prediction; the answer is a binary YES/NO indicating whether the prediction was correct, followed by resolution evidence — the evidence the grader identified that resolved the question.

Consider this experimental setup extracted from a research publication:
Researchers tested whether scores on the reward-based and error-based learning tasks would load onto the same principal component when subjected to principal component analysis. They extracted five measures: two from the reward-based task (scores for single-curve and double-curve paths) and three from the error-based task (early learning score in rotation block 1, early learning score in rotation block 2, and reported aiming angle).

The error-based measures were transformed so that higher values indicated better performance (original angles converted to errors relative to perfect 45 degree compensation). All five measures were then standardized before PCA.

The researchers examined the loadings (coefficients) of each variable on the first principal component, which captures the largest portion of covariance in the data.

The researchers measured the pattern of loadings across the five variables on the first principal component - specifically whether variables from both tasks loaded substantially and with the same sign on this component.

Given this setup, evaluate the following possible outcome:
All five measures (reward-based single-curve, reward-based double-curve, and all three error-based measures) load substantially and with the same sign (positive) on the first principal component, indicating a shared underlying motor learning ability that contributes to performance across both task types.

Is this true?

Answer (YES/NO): YES